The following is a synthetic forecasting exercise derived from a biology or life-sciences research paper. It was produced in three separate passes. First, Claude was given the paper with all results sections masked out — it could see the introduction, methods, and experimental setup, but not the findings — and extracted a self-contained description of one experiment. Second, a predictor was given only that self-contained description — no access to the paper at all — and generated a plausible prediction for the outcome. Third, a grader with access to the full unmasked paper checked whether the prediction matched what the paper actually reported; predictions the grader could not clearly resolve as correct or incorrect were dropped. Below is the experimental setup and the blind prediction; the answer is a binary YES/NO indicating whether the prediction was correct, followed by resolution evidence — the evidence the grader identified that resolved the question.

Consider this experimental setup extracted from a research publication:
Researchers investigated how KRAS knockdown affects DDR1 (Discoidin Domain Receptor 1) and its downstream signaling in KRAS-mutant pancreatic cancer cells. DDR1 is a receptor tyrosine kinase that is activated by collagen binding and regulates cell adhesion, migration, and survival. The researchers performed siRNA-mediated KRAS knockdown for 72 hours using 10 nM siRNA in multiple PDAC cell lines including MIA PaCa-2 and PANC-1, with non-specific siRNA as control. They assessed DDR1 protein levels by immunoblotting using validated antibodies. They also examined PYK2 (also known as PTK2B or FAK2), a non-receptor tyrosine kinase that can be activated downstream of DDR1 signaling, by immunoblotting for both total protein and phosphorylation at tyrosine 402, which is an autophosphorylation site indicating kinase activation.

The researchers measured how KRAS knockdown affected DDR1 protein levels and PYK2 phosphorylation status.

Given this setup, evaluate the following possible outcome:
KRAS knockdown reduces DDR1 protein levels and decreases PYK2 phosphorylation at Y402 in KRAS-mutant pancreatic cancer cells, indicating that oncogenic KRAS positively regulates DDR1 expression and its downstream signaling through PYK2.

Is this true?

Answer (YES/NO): NO